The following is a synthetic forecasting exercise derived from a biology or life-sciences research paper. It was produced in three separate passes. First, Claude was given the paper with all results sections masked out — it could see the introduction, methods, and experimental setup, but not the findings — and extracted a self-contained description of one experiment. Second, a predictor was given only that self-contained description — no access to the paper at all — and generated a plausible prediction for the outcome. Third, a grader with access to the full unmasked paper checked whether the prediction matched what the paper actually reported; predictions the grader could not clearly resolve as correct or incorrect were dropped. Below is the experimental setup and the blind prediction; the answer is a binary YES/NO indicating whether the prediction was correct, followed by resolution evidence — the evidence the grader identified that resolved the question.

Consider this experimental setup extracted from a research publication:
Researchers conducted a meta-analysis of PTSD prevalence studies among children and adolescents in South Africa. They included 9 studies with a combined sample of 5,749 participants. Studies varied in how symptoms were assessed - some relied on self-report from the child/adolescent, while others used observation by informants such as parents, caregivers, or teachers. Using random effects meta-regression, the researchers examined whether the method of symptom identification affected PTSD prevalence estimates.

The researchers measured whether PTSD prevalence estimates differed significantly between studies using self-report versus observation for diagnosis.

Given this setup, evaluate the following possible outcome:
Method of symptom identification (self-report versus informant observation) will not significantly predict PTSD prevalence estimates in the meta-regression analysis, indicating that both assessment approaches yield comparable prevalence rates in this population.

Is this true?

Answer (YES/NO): NO